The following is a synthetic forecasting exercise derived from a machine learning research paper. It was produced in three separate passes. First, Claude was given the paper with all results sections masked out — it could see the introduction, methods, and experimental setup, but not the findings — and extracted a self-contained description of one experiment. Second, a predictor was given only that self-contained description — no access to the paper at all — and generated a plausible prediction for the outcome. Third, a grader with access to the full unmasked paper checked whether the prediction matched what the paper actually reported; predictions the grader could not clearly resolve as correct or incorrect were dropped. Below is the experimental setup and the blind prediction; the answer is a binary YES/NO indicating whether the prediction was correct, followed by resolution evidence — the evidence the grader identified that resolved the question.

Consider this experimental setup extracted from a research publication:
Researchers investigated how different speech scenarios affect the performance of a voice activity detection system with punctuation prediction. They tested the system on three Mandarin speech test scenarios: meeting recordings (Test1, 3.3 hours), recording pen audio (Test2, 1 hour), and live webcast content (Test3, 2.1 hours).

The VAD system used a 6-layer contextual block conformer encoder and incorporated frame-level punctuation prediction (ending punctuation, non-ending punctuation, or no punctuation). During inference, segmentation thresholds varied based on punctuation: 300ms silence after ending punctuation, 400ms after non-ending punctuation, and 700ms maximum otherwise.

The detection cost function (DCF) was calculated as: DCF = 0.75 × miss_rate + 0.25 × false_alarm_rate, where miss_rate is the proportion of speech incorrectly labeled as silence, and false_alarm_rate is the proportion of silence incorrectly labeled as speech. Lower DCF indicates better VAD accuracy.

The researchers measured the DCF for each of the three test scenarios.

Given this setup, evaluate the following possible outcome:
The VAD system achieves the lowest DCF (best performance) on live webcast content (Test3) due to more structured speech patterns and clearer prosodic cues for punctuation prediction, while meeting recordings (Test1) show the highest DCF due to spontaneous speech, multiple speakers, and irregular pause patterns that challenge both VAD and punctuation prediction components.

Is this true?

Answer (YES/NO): YES